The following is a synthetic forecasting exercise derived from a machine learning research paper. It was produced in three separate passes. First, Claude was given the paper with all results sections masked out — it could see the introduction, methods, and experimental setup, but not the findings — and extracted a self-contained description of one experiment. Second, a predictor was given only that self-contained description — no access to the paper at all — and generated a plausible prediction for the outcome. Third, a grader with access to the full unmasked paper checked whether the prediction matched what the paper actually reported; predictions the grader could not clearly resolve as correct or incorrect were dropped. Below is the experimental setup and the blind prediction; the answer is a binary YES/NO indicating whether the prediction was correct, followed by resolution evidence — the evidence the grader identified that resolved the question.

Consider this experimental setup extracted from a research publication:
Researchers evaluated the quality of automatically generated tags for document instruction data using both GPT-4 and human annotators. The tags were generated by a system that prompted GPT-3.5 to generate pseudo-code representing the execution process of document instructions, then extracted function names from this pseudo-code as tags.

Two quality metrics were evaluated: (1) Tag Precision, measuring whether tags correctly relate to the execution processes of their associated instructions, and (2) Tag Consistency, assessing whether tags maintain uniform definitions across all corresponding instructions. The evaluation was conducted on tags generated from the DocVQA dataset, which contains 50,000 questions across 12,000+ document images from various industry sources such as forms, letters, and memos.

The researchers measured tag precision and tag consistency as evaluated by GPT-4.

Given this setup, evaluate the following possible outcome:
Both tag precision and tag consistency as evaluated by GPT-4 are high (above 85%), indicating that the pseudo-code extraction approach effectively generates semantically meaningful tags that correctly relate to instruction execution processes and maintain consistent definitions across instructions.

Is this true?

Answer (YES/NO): NO